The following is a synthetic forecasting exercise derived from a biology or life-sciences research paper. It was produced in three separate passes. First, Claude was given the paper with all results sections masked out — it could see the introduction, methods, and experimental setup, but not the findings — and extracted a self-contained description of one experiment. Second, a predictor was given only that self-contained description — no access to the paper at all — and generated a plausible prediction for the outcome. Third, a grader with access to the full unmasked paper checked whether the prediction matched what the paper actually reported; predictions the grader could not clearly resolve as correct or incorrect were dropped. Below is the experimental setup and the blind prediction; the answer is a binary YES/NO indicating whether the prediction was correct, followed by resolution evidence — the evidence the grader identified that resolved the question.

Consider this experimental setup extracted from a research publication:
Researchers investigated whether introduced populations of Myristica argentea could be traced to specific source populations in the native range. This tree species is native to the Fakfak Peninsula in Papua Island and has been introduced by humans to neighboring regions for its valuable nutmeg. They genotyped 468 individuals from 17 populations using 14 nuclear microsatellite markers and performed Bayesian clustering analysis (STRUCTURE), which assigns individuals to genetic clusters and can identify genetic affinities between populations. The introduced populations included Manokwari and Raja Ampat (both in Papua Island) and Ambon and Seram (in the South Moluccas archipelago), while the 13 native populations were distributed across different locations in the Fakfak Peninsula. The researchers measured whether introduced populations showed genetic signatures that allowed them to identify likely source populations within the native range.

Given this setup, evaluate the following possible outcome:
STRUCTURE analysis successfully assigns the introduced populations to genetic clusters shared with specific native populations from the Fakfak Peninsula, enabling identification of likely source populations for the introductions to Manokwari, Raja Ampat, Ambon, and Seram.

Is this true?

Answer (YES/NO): YES